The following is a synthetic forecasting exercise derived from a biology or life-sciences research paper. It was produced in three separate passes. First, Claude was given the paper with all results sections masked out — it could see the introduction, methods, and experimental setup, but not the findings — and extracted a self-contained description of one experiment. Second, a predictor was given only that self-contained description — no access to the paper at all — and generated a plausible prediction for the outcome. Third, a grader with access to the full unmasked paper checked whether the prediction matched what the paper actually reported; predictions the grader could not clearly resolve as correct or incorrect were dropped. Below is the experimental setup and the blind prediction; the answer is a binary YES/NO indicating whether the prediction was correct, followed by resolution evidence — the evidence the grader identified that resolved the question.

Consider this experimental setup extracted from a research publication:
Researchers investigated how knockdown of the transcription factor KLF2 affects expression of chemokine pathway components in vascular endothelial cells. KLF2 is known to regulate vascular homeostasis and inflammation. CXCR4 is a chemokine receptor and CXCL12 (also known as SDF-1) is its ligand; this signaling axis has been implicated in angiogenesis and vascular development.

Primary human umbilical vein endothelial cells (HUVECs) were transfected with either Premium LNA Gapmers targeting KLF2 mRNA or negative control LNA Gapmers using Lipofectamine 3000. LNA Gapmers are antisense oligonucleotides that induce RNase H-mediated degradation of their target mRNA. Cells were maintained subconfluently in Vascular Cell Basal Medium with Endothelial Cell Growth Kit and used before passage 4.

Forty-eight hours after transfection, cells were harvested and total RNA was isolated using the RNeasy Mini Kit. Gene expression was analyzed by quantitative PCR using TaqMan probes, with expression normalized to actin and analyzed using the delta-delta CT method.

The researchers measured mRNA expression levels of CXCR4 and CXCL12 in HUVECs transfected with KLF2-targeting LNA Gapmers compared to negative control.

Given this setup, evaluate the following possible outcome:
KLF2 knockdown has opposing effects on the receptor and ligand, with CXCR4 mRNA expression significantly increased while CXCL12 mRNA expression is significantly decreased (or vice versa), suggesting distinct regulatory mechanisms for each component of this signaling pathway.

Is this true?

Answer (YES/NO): NO